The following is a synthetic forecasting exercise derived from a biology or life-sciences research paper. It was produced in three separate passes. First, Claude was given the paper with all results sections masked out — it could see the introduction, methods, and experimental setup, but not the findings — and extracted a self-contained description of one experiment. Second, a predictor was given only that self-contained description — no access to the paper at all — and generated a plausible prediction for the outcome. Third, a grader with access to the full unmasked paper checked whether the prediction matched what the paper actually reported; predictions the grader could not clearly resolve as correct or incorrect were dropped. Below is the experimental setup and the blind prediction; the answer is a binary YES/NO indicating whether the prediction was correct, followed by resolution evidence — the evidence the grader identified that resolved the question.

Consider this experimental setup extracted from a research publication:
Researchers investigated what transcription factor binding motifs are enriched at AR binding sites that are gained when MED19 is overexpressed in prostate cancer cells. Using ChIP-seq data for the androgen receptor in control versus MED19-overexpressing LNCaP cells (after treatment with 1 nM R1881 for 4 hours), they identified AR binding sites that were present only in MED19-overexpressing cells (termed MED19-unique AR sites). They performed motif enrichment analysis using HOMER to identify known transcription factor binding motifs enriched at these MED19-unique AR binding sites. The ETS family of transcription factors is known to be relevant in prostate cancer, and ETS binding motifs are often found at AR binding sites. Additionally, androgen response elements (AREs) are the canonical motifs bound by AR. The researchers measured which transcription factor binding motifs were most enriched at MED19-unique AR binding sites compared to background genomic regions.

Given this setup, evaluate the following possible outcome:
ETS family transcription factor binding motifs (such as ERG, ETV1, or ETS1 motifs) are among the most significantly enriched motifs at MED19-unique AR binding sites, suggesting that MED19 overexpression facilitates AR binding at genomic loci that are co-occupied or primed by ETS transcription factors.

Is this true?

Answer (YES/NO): YES